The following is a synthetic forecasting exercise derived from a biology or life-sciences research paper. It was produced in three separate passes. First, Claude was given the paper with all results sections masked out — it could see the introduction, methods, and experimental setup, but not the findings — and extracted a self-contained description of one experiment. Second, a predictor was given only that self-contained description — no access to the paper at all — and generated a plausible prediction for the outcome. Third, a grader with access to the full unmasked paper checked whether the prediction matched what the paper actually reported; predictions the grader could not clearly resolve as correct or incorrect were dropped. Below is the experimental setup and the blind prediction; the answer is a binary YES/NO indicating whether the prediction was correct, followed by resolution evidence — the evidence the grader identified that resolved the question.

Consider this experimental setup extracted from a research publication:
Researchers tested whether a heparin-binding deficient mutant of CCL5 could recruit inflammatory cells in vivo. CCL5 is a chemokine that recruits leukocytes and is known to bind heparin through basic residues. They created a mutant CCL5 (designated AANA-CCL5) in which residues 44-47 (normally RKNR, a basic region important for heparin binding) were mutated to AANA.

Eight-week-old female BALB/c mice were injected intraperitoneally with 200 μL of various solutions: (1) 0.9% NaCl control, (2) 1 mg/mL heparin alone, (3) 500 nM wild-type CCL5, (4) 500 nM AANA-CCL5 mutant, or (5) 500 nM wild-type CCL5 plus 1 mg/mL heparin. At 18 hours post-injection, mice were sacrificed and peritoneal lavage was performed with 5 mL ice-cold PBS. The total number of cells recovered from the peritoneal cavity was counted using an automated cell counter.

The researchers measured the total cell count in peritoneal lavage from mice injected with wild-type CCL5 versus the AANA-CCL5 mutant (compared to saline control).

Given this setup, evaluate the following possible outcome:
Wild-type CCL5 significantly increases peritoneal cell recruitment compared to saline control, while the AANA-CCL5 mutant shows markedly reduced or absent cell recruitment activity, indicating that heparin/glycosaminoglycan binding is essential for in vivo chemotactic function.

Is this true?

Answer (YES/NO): YES